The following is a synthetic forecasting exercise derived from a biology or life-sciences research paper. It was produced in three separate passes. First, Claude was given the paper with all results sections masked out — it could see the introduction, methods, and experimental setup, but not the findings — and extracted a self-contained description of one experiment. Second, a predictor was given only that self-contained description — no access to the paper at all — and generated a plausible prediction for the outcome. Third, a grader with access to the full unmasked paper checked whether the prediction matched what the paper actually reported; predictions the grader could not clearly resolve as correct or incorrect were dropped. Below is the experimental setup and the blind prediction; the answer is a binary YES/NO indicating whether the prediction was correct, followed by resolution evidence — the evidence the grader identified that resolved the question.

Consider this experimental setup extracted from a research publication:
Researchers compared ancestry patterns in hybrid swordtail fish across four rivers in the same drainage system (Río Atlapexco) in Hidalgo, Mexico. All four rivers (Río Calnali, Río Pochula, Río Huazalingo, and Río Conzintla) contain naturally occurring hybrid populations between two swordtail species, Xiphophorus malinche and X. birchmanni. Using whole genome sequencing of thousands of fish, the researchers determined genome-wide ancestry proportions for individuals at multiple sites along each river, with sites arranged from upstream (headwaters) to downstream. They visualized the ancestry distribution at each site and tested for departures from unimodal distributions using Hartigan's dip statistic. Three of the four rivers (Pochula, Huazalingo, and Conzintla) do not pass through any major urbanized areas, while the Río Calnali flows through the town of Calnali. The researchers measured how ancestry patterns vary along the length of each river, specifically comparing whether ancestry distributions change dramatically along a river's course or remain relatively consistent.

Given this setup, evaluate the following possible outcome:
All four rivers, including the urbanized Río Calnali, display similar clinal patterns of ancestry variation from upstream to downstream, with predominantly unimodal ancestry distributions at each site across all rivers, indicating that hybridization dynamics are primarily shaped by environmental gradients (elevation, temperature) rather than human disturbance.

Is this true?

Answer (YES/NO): NO